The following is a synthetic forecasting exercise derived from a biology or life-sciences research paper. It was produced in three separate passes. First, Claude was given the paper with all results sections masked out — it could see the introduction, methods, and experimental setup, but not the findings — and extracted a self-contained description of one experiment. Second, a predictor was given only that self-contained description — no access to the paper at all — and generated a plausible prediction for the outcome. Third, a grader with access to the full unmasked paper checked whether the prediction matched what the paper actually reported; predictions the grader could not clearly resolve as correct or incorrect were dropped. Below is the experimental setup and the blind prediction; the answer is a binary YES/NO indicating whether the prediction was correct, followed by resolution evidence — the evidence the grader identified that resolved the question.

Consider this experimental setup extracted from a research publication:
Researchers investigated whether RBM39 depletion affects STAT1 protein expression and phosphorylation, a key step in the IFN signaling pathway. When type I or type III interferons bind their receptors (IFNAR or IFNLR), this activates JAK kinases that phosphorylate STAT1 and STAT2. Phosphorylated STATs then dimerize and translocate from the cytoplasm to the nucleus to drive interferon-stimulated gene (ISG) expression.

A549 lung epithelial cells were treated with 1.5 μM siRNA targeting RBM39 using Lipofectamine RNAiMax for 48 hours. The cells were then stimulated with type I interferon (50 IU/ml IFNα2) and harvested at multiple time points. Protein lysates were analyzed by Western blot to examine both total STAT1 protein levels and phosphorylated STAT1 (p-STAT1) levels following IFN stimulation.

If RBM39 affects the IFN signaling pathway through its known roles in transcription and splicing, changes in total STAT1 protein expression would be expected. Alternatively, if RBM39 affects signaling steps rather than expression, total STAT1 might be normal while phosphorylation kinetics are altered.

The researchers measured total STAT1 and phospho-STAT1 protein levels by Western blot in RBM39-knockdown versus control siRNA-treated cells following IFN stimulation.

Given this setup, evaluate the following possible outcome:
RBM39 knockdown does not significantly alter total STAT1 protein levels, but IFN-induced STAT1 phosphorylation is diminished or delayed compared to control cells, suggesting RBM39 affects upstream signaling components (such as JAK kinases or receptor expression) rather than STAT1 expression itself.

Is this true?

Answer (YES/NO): NO